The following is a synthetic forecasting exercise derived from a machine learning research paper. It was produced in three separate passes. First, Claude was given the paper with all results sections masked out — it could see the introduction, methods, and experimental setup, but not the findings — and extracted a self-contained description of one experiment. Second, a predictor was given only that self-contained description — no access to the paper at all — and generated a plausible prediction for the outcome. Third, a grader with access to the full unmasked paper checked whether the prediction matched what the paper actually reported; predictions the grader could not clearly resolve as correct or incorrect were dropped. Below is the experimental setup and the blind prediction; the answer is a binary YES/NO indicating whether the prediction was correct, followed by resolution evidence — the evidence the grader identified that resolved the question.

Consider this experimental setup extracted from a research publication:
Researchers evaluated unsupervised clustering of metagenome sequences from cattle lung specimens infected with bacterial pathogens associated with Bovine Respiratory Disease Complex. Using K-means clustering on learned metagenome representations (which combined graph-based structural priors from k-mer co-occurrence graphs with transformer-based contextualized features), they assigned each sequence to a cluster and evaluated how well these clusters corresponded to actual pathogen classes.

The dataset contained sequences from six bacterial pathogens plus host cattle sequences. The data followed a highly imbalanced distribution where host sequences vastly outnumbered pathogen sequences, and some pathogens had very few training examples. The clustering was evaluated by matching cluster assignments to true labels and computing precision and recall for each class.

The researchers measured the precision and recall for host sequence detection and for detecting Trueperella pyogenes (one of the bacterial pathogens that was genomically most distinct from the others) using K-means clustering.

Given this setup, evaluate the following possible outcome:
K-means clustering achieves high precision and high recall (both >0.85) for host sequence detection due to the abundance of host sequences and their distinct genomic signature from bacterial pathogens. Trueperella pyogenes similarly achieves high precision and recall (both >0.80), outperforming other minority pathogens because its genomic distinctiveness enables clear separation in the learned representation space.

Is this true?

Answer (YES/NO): NO